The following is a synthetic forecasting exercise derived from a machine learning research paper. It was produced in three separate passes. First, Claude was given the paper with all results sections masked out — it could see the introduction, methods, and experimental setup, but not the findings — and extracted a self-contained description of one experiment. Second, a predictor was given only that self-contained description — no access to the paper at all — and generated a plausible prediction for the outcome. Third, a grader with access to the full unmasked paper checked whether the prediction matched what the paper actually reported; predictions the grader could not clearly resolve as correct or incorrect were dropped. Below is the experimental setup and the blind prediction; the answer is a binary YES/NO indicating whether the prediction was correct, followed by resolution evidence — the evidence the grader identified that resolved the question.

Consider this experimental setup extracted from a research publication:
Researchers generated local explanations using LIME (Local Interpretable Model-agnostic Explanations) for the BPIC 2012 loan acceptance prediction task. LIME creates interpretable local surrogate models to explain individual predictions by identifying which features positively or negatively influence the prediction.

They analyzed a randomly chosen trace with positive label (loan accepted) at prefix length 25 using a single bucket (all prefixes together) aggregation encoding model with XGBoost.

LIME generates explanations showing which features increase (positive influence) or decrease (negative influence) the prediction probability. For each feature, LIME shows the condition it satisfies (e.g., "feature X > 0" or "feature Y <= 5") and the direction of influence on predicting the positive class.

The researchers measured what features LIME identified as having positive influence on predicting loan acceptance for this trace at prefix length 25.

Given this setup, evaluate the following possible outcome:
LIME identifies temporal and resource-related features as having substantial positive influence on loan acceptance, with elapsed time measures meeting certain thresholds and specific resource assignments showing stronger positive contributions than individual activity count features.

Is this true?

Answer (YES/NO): NO